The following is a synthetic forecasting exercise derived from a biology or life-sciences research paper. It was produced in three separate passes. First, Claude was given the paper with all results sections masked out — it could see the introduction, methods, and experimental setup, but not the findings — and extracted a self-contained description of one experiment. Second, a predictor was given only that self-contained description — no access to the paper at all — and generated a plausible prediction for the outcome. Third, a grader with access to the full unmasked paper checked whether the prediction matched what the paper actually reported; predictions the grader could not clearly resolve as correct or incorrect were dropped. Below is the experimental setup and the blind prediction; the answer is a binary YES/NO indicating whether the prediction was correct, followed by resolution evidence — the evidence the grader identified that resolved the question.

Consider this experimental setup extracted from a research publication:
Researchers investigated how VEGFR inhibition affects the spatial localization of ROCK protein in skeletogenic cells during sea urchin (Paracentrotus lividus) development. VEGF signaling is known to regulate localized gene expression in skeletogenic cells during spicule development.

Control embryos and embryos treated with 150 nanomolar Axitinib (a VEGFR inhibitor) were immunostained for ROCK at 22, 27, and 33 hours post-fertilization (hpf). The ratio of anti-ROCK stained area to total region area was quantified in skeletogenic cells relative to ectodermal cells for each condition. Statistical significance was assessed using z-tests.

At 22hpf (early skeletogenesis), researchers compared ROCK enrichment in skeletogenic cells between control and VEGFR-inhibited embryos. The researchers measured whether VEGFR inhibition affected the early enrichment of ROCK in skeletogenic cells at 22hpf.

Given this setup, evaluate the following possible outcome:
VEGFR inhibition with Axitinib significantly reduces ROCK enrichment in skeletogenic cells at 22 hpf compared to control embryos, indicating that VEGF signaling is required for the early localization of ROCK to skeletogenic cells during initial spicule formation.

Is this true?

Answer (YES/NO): YES